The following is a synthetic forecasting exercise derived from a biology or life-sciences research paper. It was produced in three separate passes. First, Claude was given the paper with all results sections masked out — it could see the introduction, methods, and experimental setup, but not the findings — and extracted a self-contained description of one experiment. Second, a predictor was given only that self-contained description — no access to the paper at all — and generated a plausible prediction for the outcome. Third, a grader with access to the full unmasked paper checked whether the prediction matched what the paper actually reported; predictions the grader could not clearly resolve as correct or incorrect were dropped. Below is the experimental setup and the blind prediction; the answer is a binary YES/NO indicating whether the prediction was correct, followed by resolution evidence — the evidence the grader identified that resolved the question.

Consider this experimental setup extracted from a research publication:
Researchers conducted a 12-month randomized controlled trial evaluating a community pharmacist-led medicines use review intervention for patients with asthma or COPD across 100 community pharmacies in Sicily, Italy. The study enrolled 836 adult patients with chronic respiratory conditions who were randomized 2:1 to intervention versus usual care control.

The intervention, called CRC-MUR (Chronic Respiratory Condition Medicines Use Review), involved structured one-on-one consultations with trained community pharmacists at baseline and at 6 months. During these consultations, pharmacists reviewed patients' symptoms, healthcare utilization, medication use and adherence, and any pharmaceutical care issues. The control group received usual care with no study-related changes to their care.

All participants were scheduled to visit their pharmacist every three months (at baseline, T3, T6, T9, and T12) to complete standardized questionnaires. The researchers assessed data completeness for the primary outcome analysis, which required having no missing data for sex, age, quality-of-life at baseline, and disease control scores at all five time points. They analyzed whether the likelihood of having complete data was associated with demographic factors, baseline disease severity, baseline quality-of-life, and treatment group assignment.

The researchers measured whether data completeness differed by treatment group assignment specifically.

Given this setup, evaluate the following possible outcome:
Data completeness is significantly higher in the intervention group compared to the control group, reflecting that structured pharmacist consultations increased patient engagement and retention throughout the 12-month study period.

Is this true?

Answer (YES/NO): NO